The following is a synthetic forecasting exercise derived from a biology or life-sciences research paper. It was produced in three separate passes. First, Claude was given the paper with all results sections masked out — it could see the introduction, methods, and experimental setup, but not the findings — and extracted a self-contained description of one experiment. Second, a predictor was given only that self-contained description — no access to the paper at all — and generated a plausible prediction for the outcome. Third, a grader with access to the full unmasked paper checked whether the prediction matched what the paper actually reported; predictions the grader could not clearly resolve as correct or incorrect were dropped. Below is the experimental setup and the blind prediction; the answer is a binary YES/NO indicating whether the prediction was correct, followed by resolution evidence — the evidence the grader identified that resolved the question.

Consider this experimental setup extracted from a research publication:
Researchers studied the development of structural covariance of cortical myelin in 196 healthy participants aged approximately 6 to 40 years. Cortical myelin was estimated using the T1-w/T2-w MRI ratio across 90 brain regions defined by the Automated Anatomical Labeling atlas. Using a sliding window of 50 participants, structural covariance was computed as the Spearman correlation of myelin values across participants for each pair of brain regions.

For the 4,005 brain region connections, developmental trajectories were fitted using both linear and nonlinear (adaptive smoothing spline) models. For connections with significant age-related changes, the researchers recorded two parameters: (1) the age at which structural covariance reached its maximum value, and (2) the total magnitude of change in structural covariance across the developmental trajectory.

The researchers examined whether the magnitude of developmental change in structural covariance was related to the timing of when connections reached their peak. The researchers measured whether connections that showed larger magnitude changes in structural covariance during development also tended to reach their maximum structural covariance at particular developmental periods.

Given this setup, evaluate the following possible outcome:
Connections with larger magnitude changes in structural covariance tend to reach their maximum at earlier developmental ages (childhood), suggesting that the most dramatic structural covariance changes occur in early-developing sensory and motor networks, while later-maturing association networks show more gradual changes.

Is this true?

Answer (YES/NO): NO